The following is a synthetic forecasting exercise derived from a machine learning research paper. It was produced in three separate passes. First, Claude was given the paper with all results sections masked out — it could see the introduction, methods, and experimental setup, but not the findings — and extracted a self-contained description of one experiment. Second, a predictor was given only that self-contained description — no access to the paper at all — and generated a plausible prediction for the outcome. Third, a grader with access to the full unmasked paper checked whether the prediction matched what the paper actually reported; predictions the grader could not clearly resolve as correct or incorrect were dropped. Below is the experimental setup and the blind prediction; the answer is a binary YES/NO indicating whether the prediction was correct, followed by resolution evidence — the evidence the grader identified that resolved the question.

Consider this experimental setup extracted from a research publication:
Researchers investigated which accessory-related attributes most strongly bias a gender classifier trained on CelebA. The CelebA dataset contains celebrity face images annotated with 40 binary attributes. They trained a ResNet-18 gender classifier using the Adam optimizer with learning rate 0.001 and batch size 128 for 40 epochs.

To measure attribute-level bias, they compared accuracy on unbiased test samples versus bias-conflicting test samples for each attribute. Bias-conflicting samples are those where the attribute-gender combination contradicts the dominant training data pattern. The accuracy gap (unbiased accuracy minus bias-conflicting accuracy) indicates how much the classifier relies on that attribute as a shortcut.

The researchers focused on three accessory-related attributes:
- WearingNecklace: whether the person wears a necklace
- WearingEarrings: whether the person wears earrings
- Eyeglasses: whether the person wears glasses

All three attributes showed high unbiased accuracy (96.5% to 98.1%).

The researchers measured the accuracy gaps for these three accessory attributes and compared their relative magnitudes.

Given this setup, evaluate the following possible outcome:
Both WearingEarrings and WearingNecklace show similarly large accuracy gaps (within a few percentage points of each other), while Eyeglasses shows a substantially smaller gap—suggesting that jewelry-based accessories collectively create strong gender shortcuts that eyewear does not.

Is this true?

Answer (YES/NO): NO